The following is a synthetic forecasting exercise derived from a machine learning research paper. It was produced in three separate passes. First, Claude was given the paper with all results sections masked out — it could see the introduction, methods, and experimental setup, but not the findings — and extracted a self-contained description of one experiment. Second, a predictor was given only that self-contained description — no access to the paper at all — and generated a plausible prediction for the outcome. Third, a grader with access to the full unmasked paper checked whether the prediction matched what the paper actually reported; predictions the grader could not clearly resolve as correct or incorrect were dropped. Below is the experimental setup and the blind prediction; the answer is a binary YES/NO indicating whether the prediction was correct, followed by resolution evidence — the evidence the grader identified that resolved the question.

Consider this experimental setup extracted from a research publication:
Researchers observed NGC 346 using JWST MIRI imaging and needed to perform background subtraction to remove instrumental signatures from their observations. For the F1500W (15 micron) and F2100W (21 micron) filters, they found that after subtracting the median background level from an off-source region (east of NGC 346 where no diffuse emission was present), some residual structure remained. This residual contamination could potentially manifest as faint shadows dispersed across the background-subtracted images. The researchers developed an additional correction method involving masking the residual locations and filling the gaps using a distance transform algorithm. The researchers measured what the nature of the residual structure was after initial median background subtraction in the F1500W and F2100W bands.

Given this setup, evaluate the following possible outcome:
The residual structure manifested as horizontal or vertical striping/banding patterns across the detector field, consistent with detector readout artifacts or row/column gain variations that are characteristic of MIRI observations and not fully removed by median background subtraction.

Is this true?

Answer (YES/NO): NO